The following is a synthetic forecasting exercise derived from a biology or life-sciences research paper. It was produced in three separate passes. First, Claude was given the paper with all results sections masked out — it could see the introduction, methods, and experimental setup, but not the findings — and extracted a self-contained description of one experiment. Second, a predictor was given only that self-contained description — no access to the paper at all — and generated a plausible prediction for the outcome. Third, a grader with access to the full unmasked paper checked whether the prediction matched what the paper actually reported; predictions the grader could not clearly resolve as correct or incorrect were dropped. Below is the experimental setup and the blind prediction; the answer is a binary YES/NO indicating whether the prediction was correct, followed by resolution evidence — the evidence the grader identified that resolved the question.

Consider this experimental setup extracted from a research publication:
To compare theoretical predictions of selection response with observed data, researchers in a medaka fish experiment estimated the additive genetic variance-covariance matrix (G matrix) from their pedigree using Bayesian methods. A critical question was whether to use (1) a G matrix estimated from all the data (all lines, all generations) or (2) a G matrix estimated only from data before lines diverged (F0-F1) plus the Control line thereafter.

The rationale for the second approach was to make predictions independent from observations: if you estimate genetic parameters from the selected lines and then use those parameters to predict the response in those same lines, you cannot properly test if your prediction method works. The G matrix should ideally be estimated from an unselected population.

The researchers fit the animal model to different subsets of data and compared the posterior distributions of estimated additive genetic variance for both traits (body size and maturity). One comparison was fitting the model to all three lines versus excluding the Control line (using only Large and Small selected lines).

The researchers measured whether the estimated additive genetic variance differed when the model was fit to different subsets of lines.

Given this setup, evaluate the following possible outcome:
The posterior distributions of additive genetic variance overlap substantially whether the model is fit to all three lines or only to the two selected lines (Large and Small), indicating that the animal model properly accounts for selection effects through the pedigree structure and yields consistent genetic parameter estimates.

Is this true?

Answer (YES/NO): NO